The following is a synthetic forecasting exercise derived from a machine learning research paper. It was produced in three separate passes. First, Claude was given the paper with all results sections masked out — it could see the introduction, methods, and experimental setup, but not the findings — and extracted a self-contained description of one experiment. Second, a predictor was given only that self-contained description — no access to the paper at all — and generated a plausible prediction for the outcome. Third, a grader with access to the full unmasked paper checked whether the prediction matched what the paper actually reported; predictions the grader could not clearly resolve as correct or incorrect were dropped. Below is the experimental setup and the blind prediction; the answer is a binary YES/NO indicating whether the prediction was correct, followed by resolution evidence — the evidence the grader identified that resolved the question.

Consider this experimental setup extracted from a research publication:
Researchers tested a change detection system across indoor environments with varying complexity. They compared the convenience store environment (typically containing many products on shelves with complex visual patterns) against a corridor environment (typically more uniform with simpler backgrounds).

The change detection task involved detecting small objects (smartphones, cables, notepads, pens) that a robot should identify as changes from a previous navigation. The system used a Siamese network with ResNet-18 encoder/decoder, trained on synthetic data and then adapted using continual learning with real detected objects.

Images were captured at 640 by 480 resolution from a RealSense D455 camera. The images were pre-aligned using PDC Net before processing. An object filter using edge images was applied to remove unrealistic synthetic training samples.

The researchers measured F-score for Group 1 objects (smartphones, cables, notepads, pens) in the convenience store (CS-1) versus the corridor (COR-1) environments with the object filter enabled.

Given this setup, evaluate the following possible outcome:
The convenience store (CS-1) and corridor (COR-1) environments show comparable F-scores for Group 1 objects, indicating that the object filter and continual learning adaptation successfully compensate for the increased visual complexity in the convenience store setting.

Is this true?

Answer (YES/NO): NO